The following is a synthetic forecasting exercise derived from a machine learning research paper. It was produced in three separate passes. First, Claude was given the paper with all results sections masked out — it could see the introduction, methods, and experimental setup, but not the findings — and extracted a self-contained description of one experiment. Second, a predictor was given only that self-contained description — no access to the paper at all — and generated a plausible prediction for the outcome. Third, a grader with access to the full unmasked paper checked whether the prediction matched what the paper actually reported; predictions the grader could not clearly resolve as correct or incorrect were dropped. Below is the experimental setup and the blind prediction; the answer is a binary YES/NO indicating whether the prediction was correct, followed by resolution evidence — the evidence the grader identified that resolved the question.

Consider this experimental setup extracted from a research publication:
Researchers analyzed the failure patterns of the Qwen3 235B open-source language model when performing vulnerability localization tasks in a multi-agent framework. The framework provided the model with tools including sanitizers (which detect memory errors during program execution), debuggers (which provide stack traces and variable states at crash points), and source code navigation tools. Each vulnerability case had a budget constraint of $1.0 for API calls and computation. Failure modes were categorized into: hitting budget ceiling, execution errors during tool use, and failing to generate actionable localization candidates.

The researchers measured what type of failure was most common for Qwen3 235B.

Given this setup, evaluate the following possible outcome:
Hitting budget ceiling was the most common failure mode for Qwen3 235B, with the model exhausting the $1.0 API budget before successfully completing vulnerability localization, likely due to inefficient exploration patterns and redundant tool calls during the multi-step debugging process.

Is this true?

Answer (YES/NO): NO